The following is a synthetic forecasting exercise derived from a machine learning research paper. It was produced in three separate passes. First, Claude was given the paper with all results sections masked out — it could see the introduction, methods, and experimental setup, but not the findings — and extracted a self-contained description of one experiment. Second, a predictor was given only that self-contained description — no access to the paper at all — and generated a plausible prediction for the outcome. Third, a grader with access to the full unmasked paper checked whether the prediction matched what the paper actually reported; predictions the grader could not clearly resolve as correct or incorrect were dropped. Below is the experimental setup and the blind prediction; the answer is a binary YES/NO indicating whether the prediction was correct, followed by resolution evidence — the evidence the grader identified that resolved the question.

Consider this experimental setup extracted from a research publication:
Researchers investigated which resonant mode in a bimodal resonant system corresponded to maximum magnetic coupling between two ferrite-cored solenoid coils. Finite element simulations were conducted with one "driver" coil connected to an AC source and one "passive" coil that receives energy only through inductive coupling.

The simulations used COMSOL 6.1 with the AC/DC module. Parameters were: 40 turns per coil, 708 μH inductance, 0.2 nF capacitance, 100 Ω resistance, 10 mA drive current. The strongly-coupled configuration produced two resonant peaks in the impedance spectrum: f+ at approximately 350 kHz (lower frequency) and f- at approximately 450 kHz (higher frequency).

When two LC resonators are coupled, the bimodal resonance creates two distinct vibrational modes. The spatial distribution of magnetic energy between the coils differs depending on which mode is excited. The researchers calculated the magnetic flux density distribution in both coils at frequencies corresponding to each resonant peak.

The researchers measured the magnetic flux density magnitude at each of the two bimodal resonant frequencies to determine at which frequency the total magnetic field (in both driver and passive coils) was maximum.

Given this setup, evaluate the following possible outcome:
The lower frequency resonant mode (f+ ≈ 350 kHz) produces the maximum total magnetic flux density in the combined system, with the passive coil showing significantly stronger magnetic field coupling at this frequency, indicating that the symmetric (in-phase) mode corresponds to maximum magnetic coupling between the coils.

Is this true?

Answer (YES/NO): NO